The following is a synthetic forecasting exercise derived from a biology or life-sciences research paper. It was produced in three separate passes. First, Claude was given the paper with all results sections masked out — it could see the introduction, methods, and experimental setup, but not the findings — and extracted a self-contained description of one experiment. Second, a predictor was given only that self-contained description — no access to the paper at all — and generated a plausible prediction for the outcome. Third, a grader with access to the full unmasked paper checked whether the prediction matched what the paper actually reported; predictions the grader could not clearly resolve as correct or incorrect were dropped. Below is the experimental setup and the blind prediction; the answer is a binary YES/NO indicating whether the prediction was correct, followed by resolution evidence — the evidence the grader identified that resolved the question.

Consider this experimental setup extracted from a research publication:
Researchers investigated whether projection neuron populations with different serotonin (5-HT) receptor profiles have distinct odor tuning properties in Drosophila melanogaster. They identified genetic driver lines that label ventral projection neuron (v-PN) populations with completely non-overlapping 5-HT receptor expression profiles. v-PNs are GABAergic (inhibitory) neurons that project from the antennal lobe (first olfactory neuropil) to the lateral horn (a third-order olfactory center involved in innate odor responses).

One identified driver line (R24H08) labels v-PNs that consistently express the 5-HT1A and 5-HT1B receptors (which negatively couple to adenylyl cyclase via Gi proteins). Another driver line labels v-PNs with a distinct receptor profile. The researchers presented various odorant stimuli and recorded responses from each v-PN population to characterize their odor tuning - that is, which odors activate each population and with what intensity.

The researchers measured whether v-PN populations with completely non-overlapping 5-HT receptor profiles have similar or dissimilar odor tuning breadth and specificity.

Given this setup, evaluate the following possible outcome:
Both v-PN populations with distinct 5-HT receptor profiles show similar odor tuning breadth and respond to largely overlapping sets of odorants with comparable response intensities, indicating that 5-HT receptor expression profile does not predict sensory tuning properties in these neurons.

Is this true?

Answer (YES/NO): NO